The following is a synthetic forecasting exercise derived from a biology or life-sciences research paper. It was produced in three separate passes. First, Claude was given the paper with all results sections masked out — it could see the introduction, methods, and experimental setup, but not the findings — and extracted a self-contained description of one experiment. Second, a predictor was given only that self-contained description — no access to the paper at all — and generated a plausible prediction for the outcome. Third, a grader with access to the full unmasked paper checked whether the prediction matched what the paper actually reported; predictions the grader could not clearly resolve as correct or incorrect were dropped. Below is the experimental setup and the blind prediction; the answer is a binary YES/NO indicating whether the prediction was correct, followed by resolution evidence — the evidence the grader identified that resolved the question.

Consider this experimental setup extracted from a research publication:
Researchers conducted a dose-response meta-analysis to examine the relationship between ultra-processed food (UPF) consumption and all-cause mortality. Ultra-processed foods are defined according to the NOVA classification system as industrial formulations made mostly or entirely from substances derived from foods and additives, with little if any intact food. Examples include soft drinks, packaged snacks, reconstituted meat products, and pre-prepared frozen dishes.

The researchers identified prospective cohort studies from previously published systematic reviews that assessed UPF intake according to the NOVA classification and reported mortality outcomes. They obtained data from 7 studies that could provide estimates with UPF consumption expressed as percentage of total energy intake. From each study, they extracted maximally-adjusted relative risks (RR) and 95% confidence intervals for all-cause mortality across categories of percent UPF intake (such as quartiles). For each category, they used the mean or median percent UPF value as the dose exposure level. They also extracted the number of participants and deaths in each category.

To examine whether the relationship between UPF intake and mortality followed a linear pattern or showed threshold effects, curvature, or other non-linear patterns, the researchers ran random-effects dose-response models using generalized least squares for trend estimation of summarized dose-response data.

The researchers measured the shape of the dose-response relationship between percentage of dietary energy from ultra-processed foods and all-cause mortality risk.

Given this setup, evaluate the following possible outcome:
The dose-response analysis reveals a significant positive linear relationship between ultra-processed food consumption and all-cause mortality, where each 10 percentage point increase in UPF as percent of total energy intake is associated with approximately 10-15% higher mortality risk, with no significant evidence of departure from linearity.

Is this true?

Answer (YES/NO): NO